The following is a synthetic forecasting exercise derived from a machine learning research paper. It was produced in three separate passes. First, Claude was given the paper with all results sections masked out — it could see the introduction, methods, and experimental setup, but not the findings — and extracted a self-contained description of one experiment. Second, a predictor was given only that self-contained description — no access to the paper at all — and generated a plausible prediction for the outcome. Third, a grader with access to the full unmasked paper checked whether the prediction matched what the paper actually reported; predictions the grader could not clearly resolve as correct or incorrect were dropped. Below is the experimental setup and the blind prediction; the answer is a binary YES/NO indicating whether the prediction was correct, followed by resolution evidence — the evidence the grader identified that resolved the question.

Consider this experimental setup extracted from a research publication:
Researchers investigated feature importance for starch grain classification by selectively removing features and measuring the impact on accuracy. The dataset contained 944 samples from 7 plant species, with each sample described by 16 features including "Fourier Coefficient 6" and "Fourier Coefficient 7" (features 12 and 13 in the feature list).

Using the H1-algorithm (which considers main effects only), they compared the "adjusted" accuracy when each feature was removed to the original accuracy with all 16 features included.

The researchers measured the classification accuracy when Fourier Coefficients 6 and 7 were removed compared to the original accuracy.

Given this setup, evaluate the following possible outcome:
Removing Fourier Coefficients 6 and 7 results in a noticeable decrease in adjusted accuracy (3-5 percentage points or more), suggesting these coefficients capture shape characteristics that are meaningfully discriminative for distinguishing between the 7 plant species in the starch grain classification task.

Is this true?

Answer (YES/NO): NO